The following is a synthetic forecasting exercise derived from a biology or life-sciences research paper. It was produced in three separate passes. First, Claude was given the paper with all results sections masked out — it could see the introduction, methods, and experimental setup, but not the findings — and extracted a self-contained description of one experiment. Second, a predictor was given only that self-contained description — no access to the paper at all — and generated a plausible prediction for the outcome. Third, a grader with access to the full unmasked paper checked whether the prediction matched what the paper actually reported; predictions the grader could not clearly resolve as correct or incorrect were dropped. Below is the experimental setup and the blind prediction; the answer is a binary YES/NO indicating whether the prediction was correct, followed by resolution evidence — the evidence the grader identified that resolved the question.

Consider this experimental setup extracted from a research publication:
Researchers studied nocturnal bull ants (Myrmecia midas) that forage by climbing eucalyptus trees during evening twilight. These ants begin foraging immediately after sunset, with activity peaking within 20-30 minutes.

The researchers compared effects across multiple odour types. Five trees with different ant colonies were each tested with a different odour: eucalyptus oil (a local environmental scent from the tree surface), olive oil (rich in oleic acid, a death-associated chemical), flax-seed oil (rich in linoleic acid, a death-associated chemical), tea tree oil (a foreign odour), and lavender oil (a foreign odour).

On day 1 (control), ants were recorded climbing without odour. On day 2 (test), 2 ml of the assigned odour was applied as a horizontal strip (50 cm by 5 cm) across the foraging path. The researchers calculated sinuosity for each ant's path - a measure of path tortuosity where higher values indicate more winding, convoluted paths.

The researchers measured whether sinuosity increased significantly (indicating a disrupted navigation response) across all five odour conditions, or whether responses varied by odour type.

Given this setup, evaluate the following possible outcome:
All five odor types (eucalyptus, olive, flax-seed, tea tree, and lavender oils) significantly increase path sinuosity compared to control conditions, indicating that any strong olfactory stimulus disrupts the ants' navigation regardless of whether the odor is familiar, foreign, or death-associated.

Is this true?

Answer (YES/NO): NO